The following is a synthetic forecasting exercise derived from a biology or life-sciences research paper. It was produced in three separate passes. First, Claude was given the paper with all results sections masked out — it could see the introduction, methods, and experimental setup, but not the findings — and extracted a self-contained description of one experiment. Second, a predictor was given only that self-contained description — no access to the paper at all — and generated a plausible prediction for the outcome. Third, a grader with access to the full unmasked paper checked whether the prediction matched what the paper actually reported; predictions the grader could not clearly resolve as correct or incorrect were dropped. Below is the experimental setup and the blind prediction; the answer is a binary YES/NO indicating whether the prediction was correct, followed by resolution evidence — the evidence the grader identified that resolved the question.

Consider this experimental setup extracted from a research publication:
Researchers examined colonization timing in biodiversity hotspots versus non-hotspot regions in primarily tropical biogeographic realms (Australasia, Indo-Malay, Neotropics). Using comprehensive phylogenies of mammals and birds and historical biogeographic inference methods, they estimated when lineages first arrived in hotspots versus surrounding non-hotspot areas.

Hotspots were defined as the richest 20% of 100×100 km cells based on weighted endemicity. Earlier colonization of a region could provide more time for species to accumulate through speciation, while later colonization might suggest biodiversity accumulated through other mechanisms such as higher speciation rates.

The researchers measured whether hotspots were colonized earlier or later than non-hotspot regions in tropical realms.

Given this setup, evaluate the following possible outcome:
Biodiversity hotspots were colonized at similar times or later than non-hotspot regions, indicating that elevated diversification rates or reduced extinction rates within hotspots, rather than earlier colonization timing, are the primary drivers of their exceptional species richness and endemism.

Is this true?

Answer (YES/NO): YES